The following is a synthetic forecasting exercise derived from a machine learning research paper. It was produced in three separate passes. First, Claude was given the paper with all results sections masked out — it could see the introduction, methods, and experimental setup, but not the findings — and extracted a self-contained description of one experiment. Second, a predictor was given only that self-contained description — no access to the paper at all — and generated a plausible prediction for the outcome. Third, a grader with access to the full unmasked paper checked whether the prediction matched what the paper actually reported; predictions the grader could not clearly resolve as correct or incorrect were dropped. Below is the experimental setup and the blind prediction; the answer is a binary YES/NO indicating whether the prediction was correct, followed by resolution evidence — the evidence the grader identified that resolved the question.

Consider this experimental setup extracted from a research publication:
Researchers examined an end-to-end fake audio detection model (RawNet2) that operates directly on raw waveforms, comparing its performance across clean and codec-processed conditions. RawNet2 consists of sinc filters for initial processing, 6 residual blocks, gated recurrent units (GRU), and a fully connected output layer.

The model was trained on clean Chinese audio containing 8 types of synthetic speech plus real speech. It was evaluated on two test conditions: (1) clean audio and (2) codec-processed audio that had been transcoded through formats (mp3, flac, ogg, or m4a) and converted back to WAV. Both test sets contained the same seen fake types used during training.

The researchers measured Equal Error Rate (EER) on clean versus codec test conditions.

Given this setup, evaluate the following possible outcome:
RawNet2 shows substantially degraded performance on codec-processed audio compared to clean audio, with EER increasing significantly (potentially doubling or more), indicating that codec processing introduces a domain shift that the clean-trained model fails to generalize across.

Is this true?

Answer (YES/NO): NO